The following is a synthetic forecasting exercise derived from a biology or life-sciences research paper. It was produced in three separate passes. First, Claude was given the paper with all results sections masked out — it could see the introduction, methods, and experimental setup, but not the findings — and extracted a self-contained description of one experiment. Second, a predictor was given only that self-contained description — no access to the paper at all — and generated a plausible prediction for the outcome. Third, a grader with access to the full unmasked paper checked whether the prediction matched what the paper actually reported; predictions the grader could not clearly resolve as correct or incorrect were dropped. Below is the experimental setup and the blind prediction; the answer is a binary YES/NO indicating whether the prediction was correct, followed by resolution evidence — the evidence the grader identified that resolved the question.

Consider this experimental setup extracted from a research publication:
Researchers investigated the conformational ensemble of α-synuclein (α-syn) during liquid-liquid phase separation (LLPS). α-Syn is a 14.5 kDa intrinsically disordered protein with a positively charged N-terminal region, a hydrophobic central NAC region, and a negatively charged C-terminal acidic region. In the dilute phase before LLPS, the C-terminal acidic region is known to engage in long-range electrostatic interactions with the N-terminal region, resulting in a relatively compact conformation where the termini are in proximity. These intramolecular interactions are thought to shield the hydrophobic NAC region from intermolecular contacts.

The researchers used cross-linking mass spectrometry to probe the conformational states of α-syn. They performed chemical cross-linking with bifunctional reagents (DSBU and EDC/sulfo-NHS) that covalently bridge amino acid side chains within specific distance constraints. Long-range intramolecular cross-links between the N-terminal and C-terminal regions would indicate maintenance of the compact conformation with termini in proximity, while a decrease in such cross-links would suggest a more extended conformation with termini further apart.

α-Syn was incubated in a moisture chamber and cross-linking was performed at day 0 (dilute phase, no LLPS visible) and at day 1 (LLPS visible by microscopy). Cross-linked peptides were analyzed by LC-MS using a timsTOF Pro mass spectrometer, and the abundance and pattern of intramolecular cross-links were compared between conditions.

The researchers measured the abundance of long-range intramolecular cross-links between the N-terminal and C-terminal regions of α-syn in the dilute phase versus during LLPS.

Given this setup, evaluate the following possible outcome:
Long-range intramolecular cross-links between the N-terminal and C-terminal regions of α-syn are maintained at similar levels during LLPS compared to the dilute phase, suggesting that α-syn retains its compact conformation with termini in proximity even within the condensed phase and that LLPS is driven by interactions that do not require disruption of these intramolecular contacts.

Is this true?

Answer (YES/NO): NO